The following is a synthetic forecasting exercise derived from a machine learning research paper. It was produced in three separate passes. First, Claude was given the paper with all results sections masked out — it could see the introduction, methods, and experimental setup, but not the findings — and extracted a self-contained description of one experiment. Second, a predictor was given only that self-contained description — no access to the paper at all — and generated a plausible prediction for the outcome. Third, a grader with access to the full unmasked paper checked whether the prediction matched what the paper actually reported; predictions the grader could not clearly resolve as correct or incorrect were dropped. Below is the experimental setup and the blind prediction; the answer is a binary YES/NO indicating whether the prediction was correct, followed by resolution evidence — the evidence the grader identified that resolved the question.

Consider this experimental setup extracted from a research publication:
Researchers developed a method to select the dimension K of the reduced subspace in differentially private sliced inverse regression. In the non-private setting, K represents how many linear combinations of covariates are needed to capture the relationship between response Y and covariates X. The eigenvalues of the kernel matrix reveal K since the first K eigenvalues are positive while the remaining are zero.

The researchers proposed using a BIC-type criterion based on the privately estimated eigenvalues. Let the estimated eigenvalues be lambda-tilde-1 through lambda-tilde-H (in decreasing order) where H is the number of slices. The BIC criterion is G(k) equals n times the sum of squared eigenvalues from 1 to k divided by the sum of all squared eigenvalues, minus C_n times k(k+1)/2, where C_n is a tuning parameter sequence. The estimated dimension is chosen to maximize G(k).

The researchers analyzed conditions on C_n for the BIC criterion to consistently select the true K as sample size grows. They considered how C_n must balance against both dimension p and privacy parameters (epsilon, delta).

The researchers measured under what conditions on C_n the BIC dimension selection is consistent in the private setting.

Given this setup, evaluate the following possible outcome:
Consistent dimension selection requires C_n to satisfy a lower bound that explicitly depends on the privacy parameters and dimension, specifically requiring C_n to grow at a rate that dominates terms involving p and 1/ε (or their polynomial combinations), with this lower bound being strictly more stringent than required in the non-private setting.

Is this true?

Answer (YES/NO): YES